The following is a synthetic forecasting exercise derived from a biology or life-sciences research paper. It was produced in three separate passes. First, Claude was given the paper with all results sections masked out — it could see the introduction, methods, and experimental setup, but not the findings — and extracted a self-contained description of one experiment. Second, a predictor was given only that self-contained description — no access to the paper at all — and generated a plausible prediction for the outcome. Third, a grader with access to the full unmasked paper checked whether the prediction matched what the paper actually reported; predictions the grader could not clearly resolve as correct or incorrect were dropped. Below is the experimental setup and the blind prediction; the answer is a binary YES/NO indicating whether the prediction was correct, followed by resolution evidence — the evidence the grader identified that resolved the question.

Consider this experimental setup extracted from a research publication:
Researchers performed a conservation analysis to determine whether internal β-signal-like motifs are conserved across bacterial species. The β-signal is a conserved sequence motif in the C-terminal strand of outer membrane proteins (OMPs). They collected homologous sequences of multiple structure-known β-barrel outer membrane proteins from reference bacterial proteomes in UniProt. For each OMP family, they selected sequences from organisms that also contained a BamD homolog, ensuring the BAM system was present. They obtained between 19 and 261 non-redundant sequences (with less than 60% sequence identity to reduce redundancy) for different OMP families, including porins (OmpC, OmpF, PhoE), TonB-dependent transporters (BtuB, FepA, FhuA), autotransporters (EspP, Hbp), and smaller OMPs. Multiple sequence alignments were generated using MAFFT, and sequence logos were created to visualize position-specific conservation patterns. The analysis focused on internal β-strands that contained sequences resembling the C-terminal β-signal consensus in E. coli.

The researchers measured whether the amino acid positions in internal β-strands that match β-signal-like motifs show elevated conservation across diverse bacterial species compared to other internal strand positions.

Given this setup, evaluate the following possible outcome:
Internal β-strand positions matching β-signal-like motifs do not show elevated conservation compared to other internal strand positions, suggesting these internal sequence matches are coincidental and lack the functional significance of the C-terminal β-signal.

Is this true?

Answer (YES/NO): NO